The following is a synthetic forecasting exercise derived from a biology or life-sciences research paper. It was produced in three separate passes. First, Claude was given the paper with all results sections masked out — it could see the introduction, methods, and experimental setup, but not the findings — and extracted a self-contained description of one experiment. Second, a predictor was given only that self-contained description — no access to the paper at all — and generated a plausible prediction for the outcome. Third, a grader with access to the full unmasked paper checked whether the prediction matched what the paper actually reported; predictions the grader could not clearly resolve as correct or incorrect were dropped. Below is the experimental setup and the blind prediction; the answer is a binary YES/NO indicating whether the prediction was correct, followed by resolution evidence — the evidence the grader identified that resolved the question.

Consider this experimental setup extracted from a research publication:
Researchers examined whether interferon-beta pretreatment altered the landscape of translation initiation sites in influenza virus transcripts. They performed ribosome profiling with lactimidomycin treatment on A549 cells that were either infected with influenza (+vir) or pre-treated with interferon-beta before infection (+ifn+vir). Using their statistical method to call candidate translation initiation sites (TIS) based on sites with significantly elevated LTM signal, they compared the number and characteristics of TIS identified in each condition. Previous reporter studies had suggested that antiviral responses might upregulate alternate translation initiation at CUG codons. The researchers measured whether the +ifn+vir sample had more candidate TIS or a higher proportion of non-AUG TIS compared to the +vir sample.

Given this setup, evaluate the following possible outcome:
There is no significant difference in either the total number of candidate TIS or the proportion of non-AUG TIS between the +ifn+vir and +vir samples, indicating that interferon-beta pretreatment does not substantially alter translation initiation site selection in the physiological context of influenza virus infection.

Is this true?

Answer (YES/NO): YES